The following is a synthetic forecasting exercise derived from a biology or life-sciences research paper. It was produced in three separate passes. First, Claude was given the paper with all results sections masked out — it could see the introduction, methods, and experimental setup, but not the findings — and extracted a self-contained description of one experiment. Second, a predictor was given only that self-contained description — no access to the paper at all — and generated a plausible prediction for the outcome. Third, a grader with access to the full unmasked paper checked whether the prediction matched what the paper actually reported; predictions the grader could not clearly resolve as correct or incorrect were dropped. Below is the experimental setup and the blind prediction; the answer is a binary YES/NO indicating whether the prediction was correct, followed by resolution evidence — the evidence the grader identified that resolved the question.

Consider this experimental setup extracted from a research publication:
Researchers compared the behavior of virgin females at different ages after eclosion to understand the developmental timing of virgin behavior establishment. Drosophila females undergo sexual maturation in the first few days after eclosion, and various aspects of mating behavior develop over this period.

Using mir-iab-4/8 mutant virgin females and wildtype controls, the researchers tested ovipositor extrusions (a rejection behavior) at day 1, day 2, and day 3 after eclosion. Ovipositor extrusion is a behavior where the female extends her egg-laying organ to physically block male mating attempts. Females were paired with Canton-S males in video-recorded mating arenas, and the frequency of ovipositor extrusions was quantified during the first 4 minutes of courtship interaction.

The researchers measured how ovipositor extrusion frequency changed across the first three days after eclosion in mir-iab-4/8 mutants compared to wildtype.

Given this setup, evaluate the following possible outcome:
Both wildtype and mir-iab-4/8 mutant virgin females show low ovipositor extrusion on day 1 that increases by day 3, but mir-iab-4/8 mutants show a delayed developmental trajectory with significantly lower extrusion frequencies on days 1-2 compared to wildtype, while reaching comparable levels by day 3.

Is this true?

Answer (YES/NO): NO